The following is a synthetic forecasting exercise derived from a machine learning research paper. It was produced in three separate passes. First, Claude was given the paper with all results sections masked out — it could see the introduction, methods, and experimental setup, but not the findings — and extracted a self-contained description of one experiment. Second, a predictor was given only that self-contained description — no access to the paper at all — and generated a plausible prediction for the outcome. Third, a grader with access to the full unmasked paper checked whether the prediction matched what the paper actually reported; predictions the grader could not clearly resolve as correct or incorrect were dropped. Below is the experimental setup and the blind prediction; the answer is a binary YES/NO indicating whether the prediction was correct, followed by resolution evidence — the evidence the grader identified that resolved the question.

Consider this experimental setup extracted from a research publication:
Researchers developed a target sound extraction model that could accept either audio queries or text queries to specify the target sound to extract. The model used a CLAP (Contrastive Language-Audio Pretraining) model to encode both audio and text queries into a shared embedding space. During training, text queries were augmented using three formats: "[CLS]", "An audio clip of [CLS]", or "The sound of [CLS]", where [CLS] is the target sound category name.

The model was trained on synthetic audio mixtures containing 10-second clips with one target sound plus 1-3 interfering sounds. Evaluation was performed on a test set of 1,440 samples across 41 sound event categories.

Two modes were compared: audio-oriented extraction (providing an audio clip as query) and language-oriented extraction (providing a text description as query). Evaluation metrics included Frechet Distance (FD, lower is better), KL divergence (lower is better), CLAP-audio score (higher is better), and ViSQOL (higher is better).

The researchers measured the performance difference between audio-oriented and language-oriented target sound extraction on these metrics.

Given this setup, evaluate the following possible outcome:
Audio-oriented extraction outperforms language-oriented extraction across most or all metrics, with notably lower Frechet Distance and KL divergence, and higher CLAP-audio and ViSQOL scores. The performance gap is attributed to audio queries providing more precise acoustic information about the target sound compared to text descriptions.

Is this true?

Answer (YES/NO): NO